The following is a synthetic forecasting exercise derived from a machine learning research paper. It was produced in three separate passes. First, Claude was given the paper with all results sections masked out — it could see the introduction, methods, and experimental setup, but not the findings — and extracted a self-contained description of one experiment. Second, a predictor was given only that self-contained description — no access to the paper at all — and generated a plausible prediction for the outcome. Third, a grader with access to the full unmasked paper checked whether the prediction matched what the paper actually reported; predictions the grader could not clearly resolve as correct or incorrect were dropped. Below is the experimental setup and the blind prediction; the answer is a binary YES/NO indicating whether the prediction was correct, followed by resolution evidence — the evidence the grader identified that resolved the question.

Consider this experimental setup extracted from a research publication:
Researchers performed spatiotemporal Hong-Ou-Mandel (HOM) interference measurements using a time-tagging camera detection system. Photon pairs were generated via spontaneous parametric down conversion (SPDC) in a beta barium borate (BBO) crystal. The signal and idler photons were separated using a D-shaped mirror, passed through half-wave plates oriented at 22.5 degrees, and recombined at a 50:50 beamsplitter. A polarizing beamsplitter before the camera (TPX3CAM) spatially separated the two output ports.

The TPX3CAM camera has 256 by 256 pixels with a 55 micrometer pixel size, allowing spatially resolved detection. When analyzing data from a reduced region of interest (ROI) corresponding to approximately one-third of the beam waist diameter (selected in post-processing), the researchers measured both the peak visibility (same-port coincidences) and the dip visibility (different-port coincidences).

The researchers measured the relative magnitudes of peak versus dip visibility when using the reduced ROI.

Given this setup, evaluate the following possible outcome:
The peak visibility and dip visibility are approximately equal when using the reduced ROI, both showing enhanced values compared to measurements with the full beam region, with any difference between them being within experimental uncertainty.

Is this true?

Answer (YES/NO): NO